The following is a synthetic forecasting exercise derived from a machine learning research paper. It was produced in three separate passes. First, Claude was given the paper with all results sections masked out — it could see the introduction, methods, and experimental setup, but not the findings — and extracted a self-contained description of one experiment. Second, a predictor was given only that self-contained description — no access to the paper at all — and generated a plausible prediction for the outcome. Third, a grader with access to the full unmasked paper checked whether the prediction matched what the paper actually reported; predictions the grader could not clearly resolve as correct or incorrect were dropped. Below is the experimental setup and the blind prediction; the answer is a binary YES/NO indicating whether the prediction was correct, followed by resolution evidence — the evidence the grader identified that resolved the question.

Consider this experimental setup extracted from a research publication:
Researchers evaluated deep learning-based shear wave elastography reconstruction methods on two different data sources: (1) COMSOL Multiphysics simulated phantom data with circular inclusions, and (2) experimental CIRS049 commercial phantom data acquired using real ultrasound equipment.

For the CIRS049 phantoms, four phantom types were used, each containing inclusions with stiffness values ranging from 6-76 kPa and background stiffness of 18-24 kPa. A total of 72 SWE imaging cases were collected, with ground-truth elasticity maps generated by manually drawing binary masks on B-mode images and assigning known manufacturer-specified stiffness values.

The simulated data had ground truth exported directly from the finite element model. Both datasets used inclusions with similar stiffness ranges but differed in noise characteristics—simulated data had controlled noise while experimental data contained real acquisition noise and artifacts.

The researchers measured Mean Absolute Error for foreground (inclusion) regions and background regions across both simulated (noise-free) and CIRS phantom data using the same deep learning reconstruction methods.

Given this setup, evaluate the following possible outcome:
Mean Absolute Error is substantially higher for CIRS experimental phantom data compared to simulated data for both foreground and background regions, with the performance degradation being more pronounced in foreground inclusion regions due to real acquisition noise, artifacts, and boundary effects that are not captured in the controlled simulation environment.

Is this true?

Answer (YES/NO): NO